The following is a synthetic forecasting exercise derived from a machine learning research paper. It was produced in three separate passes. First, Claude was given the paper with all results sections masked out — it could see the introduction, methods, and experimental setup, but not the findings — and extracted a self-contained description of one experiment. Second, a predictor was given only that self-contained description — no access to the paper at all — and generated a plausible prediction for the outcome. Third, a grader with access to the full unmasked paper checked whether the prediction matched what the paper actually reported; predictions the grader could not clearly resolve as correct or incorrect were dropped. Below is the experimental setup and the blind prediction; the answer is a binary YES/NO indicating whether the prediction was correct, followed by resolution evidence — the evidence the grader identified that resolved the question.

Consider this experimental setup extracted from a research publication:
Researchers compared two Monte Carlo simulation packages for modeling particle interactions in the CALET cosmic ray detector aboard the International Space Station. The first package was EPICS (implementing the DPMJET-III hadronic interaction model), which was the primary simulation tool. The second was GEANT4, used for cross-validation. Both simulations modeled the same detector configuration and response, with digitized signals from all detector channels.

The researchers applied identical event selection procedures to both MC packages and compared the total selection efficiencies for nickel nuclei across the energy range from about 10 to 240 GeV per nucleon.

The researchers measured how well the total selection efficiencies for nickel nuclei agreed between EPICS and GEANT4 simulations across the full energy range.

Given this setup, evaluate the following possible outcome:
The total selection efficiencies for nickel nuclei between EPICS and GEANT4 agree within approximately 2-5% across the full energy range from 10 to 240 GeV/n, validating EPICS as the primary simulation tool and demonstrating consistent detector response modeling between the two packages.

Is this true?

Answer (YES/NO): YES